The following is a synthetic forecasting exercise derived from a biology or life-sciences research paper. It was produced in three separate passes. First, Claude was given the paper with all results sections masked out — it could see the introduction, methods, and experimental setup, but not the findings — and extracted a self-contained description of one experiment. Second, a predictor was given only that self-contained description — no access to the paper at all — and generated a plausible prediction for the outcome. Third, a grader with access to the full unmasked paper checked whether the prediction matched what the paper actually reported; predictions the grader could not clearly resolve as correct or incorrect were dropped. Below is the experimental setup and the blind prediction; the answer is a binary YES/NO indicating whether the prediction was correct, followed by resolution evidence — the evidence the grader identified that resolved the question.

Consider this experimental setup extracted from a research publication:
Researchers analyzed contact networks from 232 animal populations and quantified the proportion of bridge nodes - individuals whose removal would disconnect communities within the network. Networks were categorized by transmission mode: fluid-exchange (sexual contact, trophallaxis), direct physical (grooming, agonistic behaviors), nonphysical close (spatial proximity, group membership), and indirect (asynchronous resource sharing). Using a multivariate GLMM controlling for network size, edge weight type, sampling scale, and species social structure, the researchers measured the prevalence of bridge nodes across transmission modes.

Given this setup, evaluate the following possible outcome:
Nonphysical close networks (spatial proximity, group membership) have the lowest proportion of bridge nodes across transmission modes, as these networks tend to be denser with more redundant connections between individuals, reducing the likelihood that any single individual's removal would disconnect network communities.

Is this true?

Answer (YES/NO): NO